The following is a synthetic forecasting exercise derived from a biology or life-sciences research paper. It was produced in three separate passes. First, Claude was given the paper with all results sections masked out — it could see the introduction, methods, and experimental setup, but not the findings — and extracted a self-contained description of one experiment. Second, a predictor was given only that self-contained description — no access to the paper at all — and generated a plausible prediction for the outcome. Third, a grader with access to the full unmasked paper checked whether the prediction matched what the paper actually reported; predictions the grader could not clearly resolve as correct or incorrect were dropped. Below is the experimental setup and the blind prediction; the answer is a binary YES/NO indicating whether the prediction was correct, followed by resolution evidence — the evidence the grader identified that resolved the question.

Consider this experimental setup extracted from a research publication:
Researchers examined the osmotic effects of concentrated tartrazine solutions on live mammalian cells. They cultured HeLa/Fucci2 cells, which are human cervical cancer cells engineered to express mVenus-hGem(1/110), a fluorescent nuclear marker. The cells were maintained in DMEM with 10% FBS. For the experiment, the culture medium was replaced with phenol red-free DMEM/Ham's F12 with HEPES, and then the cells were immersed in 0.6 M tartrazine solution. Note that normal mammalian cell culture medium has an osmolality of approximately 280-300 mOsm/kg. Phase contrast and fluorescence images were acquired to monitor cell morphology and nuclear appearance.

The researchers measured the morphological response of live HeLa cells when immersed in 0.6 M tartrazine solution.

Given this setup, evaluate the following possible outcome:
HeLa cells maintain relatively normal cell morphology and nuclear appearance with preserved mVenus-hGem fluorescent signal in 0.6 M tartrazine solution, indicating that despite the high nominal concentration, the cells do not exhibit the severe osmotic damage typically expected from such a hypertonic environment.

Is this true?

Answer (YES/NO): NO